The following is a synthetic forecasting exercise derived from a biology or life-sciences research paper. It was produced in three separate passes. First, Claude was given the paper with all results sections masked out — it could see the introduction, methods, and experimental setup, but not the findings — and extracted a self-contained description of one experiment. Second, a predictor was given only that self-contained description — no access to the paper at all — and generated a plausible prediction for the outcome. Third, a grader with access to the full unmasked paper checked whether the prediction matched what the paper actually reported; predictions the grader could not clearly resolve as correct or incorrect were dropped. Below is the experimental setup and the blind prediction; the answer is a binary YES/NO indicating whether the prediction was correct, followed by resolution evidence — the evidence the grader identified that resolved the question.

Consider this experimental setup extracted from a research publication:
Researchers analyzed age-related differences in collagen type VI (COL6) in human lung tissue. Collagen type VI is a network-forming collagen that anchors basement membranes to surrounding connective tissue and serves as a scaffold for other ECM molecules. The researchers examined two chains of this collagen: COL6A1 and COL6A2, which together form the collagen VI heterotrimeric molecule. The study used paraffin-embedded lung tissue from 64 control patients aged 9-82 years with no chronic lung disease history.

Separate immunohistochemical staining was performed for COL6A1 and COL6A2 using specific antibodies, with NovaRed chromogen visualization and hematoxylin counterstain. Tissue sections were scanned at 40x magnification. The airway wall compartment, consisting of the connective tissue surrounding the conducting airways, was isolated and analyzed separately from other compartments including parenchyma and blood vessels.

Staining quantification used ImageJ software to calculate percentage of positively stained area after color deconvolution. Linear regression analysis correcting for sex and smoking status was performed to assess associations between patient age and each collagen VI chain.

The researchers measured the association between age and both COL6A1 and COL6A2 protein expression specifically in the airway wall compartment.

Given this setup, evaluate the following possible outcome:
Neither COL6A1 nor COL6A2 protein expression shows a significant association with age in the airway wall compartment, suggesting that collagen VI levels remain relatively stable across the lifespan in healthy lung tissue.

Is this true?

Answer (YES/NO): NO